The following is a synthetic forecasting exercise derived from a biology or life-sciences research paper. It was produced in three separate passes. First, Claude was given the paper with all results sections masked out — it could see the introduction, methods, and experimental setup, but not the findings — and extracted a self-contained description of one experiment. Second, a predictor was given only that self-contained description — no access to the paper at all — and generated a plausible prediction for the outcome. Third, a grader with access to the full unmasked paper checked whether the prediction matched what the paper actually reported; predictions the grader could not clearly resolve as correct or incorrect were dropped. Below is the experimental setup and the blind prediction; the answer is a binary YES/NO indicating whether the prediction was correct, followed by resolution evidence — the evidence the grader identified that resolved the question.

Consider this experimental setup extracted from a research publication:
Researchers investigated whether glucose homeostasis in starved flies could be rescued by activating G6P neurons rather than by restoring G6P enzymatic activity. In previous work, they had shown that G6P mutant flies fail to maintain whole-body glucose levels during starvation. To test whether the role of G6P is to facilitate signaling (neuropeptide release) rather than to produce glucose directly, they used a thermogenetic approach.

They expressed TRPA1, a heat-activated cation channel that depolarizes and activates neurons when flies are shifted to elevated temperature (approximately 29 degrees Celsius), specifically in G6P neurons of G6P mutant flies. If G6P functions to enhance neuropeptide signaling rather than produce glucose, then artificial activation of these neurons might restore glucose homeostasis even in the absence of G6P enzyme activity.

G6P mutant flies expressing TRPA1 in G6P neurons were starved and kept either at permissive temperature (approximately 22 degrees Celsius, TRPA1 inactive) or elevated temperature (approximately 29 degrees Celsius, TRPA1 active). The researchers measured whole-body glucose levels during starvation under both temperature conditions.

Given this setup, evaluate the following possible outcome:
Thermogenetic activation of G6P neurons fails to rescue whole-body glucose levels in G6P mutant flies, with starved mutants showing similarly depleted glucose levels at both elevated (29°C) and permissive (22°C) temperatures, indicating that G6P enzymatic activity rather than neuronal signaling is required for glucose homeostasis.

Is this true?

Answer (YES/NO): NO